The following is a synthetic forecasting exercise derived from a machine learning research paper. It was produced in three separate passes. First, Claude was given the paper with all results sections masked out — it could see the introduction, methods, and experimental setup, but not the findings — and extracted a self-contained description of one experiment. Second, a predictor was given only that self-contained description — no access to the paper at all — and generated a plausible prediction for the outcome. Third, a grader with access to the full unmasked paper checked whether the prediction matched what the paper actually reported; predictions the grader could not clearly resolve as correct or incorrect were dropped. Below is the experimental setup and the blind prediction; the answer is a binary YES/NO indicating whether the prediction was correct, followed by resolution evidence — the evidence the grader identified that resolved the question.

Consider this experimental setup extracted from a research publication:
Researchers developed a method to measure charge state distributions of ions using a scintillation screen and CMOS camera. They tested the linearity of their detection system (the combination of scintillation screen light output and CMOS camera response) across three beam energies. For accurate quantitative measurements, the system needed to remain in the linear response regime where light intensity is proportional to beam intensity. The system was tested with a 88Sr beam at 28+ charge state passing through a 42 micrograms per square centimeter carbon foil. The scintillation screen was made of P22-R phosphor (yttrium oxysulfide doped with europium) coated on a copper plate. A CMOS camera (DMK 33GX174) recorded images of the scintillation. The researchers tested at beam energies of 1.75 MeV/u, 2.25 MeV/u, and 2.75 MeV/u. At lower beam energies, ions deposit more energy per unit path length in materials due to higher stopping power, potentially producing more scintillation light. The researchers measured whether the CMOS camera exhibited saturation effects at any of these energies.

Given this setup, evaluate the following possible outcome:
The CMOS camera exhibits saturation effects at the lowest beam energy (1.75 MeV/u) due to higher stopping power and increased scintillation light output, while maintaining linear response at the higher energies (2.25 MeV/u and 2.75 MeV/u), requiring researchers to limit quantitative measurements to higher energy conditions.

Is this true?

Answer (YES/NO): NO